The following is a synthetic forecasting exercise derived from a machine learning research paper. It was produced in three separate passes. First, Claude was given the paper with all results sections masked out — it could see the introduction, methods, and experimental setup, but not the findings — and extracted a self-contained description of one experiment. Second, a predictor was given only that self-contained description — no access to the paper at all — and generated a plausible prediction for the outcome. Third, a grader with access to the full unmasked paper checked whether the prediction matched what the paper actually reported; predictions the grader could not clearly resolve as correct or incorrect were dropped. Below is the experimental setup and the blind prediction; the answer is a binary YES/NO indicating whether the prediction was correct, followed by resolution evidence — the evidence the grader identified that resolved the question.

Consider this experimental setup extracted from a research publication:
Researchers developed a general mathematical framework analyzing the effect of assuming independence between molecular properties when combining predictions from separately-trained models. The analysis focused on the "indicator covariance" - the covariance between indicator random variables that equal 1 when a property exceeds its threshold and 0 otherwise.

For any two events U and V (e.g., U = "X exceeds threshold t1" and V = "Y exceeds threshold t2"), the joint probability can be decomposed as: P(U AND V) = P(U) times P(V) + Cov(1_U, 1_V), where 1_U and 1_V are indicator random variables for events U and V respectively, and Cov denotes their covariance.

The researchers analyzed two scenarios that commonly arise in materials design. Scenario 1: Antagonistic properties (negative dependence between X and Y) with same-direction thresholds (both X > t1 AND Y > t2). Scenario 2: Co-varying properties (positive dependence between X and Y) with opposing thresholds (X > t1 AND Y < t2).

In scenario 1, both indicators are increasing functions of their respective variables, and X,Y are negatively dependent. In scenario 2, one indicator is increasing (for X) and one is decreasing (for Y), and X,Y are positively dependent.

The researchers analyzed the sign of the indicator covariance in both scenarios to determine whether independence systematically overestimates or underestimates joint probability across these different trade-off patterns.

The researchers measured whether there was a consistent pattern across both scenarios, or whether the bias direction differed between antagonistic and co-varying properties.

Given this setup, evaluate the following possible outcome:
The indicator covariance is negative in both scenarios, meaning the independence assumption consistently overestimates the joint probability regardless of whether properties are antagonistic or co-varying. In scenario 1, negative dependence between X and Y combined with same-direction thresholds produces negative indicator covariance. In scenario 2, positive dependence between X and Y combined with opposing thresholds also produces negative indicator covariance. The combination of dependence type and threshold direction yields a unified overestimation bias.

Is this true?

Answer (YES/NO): YES